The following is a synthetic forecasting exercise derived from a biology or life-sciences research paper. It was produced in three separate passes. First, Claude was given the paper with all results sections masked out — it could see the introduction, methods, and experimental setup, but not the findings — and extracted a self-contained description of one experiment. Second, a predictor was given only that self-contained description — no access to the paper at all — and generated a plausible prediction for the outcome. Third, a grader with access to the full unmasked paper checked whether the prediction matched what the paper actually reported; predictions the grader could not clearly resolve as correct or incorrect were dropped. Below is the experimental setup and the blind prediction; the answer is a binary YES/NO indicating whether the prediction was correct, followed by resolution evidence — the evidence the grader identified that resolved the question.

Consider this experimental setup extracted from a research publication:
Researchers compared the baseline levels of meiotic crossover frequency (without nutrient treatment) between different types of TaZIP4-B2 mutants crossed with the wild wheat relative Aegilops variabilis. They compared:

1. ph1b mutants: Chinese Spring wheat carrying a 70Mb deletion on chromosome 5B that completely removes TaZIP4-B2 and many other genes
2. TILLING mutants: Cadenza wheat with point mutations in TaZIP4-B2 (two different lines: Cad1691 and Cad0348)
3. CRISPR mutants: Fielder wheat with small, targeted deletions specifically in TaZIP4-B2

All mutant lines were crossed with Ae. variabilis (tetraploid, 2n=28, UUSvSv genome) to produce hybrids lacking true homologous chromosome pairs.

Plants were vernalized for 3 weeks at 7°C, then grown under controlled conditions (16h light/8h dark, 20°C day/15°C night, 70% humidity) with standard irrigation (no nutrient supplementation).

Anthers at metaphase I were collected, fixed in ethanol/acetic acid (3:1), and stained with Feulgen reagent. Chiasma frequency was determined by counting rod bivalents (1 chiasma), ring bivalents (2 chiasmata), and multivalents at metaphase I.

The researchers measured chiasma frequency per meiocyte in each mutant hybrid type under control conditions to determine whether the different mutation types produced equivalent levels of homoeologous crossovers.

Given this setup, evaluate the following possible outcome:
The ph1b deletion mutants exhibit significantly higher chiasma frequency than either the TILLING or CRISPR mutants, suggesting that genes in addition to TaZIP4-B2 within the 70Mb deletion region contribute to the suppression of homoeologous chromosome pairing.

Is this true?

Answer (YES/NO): NO